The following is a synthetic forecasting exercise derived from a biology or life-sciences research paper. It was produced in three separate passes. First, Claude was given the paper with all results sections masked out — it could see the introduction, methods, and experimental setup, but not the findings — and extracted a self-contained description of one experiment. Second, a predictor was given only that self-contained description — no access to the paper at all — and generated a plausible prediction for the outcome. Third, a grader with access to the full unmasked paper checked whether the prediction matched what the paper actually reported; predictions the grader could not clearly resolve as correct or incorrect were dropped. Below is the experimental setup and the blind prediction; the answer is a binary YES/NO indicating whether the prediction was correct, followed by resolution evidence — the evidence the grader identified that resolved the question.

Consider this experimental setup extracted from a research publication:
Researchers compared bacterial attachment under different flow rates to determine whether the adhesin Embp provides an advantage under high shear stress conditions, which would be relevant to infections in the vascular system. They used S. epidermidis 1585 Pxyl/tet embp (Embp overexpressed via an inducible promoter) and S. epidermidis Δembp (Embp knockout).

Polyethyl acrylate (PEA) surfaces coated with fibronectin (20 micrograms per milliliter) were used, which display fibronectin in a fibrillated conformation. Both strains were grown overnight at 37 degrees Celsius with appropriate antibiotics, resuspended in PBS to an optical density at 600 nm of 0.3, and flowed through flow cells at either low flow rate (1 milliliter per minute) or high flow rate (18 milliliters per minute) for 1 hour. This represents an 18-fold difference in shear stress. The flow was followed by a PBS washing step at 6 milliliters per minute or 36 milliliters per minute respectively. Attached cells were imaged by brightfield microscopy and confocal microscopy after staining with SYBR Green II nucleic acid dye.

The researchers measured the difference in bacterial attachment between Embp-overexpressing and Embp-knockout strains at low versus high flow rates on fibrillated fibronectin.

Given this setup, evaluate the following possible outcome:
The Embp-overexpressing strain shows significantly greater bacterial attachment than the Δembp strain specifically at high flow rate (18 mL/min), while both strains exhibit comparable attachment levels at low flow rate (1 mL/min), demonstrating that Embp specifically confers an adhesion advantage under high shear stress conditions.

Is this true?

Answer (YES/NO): YES